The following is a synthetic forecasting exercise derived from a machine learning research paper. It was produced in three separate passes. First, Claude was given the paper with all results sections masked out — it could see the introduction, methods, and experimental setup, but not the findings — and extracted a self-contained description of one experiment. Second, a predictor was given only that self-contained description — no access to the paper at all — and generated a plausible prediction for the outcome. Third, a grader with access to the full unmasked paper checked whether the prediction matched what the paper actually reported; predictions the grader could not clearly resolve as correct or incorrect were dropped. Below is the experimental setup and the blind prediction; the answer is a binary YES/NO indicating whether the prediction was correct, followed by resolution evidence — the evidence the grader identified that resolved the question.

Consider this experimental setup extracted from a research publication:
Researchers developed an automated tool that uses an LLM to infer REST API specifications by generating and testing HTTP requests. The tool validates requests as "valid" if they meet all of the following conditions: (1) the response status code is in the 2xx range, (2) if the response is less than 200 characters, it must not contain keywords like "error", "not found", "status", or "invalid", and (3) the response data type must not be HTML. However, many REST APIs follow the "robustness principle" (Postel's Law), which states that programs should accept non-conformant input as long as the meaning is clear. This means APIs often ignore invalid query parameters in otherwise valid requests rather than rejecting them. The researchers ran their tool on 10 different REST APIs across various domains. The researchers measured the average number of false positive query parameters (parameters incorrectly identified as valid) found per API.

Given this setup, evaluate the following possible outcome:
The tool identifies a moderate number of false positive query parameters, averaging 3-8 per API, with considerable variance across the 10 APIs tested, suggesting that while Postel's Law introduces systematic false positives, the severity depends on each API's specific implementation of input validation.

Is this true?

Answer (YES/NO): NO